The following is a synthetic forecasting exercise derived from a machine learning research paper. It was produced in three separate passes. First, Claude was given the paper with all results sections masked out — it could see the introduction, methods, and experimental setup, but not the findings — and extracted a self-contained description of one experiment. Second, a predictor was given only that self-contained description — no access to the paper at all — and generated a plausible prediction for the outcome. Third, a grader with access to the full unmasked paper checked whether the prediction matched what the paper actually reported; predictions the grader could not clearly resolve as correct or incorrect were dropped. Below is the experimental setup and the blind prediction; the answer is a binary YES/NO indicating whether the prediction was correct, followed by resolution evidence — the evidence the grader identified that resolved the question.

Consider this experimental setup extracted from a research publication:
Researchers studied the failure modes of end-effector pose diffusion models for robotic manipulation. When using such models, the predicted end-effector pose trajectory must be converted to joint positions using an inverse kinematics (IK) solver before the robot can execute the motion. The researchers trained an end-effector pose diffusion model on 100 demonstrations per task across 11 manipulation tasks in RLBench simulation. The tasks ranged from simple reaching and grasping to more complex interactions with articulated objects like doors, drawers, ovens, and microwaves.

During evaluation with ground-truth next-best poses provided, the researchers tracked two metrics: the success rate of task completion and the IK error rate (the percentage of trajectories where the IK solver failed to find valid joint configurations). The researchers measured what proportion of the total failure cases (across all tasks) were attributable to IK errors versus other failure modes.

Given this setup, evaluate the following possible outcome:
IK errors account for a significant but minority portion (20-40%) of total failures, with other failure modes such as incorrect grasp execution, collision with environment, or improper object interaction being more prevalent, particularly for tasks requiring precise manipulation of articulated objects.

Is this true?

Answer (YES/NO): NO